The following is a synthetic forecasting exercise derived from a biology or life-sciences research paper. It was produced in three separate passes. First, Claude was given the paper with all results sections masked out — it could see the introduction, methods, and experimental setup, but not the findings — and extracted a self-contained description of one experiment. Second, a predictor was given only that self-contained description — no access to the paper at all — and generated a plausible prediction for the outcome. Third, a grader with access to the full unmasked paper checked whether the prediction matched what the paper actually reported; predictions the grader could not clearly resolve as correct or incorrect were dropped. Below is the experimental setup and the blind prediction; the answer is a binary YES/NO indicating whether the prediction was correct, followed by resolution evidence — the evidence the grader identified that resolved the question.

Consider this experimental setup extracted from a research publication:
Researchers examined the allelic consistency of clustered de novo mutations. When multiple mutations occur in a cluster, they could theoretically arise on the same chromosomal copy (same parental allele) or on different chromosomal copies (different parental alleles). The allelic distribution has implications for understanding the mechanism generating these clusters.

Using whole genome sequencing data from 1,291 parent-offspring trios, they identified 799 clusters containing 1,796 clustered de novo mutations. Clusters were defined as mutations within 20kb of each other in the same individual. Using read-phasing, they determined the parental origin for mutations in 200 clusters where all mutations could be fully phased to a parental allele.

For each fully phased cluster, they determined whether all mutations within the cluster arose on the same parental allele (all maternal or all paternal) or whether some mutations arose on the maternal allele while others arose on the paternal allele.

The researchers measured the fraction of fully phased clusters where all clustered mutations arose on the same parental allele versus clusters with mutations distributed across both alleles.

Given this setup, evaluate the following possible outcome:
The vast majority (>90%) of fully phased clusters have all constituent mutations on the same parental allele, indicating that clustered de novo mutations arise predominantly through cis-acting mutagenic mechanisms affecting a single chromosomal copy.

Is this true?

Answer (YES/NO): YES